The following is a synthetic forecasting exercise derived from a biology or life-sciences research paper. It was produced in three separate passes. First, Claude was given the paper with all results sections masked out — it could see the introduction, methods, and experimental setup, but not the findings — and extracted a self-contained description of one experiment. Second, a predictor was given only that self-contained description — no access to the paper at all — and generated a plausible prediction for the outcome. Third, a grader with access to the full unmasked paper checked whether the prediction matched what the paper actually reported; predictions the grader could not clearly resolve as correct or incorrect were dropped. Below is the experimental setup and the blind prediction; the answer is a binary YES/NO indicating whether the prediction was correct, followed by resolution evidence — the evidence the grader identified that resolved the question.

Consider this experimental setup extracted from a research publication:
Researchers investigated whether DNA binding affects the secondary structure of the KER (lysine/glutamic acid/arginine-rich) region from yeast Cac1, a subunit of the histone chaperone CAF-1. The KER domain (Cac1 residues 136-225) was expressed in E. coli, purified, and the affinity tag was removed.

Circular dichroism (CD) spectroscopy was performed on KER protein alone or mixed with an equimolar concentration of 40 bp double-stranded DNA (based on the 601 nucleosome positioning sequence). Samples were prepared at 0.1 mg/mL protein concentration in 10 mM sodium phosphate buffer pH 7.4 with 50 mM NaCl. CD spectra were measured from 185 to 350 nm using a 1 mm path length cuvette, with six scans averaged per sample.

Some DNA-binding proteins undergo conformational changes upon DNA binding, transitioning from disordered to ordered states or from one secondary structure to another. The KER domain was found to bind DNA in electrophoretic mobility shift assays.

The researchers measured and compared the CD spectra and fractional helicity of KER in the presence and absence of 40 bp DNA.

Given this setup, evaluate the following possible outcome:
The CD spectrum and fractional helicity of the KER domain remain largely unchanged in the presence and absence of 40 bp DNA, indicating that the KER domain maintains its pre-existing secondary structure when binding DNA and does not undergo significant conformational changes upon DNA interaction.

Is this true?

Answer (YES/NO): NO